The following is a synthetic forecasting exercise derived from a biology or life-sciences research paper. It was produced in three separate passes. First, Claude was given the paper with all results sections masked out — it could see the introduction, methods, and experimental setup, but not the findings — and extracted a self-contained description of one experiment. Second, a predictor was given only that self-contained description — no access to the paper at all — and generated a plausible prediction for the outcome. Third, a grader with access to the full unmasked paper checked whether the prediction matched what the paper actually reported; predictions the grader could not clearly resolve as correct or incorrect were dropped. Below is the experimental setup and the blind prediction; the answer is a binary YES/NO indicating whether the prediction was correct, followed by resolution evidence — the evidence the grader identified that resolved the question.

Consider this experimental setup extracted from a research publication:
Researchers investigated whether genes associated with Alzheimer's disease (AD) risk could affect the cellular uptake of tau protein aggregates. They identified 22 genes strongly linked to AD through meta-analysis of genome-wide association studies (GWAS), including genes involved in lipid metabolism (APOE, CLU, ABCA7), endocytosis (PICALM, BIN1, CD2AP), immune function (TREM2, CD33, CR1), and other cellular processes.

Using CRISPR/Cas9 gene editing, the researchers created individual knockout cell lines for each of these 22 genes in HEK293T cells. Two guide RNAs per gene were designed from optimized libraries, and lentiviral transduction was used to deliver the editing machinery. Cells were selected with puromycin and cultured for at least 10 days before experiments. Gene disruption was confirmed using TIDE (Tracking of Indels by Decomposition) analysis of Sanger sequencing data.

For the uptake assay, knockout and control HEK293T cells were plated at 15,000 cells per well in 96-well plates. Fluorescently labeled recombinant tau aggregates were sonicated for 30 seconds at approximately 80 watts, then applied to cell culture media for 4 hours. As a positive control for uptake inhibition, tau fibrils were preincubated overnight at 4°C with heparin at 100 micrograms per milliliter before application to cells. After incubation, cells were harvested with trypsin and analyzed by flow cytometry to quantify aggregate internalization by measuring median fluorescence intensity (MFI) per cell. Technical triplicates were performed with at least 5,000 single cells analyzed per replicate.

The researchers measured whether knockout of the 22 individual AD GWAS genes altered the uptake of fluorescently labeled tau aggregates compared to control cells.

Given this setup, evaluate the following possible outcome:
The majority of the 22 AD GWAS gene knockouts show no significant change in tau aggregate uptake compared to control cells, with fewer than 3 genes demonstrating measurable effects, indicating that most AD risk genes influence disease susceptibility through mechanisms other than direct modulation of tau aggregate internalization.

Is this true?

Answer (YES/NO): YES